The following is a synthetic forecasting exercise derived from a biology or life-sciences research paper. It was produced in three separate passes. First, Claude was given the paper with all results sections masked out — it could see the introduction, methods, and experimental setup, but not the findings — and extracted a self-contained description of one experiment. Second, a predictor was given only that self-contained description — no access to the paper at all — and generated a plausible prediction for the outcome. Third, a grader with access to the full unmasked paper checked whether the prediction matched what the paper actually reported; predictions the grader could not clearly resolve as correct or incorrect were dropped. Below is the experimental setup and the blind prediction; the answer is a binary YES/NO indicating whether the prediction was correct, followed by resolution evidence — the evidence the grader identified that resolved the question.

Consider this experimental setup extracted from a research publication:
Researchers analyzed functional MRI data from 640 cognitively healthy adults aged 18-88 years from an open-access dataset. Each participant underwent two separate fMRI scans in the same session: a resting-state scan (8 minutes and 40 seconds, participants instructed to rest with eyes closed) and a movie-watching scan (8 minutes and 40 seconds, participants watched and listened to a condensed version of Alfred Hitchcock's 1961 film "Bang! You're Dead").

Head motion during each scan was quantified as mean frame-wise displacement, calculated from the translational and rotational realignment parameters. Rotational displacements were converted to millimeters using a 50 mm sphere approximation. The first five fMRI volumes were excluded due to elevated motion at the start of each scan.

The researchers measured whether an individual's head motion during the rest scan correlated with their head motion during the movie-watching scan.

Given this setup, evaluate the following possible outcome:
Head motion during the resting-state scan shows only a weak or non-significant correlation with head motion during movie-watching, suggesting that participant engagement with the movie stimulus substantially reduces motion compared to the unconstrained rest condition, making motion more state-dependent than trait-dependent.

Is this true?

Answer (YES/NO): NO